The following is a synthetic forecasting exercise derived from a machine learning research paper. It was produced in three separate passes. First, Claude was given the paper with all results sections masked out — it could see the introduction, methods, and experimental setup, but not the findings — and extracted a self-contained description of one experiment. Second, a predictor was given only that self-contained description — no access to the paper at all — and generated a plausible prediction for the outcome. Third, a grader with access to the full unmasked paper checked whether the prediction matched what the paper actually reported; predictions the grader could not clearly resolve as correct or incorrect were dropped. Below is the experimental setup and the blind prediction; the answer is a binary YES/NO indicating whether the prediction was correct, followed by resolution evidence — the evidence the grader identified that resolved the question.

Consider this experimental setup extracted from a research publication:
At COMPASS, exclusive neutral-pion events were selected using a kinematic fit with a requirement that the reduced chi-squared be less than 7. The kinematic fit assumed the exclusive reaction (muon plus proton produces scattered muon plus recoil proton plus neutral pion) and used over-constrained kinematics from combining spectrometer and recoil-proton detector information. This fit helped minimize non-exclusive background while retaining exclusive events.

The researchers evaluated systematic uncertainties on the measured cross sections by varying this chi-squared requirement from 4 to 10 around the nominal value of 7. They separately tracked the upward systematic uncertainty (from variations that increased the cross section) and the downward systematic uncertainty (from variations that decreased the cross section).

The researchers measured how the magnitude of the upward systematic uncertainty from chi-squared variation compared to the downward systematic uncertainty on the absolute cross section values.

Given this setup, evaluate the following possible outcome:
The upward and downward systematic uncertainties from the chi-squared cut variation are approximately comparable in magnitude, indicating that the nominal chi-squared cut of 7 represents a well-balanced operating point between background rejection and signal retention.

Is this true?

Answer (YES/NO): NO